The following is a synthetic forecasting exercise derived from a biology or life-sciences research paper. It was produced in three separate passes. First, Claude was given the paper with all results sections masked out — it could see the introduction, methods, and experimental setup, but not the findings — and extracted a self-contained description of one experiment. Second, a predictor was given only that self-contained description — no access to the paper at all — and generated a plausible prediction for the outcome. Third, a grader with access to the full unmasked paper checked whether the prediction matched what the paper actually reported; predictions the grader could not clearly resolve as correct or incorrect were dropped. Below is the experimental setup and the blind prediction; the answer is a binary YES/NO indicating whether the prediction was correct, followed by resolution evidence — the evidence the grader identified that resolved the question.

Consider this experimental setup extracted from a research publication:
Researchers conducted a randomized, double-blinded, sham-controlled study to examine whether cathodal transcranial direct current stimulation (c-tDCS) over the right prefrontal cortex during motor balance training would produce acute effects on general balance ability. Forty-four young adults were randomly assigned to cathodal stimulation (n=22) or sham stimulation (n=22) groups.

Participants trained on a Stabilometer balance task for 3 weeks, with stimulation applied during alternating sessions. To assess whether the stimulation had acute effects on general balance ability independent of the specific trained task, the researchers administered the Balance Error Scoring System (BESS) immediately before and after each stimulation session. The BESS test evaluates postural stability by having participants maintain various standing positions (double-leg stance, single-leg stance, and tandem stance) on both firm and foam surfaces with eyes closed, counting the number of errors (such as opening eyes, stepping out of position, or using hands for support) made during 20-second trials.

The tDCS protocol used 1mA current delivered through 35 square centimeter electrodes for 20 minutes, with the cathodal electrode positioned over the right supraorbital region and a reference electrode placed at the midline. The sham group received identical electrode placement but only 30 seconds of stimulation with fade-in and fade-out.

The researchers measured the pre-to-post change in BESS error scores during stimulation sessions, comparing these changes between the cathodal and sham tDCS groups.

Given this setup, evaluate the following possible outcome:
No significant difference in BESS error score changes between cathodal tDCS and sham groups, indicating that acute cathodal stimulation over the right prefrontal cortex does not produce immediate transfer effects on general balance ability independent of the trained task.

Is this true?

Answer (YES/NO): YES